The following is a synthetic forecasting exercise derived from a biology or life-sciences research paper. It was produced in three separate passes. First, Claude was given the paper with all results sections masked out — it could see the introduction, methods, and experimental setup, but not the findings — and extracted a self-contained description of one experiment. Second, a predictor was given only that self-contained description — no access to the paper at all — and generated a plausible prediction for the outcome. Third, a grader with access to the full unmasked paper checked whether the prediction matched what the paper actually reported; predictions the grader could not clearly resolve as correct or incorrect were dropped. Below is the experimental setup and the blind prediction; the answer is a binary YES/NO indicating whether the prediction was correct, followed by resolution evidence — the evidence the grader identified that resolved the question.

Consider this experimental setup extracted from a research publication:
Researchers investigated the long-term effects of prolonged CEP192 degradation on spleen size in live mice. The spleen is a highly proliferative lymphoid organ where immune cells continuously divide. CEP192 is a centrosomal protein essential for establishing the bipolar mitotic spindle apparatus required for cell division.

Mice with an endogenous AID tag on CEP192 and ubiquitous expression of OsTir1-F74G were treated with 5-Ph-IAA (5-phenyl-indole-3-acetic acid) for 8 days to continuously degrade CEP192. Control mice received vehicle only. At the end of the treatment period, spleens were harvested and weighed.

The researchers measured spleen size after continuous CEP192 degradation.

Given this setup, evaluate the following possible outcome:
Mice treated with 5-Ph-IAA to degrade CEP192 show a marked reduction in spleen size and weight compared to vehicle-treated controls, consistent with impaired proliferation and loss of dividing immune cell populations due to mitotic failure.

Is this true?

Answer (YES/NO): YES